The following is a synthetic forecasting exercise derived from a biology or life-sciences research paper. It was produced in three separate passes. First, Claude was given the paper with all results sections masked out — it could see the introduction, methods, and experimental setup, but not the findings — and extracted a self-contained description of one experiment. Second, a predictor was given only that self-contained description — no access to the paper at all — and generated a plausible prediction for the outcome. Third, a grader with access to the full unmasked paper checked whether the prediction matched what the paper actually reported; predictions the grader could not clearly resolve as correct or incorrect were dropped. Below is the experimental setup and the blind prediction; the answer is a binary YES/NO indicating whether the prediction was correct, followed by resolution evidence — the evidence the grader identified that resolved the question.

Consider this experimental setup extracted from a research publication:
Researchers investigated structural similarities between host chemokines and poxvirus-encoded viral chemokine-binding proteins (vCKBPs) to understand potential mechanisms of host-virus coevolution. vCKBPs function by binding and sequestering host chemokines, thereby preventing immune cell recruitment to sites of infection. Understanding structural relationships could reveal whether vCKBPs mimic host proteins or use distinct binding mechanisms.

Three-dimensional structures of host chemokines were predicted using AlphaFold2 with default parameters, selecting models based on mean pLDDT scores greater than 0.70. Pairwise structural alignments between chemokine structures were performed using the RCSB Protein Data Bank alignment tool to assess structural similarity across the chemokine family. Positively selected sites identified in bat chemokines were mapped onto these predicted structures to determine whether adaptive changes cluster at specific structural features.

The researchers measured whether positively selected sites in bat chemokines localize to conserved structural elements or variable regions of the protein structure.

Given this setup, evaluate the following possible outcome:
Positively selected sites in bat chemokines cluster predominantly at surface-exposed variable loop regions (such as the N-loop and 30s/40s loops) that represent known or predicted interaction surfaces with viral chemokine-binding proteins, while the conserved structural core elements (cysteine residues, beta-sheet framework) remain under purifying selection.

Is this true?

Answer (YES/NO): NO